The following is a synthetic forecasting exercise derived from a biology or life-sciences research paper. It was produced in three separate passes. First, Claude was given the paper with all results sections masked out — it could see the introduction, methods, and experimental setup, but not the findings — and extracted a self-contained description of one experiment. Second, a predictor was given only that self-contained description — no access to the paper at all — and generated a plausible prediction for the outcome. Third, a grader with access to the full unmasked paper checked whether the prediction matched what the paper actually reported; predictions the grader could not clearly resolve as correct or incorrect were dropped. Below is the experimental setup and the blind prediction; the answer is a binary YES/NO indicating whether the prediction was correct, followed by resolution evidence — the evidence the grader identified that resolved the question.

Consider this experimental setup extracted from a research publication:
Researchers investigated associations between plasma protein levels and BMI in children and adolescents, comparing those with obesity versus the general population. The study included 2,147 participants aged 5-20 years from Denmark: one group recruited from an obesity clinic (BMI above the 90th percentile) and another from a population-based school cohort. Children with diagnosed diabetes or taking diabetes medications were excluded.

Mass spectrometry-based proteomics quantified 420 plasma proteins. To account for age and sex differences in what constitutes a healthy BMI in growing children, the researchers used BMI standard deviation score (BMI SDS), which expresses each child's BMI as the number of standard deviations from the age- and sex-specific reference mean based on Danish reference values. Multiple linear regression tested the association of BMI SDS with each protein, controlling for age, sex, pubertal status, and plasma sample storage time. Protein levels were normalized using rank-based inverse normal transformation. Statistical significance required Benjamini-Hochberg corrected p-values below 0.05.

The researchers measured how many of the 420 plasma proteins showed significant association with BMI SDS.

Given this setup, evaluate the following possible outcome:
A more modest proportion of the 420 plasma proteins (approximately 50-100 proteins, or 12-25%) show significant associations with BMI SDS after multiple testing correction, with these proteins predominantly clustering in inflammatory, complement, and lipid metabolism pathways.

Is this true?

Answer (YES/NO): NO